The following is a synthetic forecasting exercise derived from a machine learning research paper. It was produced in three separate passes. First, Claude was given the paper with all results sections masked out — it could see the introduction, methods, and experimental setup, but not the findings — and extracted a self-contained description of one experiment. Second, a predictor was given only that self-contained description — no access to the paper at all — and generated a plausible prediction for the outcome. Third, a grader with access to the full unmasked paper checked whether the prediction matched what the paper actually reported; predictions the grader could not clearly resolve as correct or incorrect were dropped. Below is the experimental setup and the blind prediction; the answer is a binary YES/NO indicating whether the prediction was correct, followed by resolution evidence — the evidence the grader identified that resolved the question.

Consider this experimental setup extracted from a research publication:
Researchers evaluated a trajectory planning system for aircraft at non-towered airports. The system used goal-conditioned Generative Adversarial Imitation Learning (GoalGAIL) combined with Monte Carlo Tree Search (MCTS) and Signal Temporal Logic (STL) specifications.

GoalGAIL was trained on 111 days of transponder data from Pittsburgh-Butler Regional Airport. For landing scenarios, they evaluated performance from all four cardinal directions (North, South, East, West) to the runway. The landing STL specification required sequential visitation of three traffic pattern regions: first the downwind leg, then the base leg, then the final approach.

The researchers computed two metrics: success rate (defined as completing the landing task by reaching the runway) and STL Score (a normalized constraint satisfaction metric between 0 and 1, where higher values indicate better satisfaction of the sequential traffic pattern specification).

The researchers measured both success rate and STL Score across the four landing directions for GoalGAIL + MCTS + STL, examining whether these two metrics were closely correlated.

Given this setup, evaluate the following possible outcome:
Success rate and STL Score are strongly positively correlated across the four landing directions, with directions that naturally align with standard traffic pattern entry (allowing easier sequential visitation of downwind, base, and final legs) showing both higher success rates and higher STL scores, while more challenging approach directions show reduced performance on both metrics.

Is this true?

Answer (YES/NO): NO